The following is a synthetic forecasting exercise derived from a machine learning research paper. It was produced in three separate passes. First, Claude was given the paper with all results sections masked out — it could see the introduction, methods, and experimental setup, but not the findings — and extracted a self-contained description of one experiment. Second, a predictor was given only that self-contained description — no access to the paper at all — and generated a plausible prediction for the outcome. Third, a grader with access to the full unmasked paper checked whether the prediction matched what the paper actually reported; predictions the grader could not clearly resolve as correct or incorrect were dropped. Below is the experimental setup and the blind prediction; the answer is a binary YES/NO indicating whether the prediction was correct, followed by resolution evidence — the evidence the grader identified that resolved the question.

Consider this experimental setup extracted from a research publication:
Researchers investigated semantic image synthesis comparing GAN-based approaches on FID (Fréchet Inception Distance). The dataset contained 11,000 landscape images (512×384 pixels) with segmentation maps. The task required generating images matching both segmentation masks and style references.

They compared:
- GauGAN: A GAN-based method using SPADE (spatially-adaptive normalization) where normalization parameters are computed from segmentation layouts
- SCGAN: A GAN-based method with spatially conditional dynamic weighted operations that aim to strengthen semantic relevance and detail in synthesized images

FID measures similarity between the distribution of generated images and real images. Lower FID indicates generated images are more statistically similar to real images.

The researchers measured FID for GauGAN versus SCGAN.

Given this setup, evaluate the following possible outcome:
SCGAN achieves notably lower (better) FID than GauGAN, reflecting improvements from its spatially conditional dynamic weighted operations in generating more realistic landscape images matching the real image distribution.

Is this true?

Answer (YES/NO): NO